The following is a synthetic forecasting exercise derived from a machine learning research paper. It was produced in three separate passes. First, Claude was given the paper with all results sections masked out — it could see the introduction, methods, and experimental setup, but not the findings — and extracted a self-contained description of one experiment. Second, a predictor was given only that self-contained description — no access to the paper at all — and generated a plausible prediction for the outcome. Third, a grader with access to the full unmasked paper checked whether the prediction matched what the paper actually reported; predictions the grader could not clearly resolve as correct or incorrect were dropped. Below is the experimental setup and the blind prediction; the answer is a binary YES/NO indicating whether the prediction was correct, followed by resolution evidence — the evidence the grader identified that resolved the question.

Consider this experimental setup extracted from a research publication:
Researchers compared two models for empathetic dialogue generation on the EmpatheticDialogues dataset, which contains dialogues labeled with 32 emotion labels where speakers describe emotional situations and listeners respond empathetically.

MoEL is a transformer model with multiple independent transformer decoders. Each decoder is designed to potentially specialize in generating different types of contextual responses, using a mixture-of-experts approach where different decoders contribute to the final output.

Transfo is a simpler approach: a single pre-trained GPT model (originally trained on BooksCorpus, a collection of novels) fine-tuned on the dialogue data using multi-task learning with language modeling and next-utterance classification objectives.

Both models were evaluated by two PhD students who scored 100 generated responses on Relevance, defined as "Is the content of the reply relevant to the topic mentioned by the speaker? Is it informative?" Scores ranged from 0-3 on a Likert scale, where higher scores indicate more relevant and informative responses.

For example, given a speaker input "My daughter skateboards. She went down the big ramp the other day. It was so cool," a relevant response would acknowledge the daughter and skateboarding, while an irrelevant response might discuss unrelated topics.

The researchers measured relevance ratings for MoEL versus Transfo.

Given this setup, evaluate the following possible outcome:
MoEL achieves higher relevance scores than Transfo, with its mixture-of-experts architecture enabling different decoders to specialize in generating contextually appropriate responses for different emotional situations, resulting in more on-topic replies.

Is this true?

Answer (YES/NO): NO